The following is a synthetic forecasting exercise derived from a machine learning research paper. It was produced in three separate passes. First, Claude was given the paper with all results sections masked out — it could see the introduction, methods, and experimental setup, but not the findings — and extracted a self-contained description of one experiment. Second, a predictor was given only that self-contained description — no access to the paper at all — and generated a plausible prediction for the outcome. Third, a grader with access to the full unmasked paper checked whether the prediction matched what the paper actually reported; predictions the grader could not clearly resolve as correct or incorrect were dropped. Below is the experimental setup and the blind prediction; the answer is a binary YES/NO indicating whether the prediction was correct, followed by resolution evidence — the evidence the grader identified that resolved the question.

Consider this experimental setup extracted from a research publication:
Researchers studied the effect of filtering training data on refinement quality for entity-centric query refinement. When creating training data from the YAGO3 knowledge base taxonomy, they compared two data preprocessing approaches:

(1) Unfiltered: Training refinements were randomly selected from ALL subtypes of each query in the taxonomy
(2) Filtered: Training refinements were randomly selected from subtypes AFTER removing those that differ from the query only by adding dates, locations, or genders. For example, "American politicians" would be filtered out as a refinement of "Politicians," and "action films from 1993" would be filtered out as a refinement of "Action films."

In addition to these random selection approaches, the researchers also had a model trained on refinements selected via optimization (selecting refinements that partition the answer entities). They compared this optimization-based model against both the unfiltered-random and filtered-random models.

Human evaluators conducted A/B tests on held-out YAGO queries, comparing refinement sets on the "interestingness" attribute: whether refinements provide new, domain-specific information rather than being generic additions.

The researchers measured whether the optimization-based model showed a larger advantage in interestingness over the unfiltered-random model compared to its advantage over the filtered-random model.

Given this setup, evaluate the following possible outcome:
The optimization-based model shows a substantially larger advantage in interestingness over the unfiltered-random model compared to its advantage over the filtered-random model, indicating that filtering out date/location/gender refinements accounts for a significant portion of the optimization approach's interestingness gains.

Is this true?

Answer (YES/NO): YES